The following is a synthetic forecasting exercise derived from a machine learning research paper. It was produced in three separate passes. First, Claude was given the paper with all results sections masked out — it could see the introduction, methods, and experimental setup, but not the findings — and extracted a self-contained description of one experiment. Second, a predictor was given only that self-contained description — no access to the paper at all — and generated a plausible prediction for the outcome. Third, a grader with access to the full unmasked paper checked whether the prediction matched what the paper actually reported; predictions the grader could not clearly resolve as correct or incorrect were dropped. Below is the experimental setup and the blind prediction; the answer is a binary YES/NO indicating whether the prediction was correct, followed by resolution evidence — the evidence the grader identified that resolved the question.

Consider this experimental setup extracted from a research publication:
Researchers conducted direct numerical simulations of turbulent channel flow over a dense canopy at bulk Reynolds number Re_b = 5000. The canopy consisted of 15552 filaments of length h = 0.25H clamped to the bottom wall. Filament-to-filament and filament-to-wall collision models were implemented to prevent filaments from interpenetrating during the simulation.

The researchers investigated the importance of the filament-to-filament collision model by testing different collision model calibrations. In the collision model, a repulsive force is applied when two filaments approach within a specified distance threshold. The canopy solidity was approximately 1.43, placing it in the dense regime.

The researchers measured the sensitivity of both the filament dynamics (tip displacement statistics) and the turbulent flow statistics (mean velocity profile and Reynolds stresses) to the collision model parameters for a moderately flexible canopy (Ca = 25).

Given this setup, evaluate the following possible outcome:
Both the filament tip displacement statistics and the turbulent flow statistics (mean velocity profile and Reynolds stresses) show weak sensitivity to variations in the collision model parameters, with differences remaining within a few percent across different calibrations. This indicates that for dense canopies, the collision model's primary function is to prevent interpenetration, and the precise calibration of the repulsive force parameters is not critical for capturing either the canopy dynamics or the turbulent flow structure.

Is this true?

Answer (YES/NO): YES